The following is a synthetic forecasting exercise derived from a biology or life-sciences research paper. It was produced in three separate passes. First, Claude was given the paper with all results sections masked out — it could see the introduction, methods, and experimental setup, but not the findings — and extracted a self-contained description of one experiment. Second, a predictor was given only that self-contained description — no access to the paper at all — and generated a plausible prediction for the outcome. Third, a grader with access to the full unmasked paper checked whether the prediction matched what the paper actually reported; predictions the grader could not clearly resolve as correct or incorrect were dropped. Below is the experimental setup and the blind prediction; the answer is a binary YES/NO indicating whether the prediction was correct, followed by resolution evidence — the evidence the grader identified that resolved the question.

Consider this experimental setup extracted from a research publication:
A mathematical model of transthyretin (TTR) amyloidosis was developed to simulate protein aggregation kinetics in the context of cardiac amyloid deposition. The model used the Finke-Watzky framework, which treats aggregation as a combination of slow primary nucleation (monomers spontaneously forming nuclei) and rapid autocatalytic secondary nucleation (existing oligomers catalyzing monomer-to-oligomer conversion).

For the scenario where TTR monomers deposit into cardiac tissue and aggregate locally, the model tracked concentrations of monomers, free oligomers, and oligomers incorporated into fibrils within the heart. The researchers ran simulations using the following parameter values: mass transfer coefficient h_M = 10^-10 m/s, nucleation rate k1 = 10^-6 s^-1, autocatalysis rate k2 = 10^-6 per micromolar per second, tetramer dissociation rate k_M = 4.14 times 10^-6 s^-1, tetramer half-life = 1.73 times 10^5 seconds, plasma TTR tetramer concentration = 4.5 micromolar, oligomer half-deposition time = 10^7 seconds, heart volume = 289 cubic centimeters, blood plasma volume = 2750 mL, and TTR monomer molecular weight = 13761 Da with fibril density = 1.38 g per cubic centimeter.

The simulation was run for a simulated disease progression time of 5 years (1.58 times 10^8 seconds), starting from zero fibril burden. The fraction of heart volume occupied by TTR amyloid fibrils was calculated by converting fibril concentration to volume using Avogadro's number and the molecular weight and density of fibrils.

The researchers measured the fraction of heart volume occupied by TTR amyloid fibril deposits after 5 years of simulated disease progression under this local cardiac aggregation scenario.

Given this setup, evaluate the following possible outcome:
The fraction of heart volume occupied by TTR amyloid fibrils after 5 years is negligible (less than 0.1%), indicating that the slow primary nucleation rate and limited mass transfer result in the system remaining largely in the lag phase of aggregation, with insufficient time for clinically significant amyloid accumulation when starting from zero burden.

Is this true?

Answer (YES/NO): NO